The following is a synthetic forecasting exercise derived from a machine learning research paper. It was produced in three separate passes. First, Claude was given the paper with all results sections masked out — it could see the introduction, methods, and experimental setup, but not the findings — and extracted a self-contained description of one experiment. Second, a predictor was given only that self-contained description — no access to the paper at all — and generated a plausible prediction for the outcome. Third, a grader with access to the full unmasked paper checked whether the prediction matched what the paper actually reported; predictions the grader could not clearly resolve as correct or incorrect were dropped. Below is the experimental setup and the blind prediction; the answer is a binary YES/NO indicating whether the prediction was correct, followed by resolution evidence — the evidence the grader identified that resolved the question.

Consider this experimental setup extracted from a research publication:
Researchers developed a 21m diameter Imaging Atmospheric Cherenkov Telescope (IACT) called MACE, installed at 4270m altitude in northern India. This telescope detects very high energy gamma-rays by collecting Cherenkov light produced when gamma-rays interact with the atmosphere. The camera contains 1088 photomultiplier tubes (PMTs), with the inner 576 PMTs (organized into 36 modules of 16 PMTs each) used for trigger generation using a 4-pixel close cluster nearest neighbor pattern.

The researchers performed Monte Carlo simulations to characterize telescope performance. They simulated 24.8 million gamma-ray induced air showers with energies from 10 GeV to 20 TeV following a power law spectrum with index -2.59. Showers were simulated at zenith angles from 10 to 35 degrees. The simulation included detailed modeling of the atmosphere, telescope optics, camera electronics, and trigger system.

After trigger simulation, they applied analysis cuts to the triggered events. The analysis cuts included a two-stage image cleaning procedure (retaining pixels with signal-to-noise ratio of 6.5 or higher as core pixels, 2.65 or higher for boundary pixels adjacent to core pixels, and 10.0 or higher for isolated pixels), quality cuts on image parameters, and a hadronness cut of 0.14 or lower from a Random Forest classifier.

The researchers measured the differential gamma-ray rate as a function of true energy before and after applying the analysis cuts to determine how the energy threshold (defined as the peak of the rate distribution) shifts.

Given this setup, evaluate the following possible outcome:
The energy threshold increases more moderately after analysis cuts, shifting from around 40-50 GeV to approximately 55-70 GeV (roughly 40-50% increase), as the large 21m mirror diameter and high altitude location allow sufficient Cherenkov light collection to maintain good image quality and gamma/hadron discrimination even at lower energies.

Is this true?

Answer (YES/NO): NO